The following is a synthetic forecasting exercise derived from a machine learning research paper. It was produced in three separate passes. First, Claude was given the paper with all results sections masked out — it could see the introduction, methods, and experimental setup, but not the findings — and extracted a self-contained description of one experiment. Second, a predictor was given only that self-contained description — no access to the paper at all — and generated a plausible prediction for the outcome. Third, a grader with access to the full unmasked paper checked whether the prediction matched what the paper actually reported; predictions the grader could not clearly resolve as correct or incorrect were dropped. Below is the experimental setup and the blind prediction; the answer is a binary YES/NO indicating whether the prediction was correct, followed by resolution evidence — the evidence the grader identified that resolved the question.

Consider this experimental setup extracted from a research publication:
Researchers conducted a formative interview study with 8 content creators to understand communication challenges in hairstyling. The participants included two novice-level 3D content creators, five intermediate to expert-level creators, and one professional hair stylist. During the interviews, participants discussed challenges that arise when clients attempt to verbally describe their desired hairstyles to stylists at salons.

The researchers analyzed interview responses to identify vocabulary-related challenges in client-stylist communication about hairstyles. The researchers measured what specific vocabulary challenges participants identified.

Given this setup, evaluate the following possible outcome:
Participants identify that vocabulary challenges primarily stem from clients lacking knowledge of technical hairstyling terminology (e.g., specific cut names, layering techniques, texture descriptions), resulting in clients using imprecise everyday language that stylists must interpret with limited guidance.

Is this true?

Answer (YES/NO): NO